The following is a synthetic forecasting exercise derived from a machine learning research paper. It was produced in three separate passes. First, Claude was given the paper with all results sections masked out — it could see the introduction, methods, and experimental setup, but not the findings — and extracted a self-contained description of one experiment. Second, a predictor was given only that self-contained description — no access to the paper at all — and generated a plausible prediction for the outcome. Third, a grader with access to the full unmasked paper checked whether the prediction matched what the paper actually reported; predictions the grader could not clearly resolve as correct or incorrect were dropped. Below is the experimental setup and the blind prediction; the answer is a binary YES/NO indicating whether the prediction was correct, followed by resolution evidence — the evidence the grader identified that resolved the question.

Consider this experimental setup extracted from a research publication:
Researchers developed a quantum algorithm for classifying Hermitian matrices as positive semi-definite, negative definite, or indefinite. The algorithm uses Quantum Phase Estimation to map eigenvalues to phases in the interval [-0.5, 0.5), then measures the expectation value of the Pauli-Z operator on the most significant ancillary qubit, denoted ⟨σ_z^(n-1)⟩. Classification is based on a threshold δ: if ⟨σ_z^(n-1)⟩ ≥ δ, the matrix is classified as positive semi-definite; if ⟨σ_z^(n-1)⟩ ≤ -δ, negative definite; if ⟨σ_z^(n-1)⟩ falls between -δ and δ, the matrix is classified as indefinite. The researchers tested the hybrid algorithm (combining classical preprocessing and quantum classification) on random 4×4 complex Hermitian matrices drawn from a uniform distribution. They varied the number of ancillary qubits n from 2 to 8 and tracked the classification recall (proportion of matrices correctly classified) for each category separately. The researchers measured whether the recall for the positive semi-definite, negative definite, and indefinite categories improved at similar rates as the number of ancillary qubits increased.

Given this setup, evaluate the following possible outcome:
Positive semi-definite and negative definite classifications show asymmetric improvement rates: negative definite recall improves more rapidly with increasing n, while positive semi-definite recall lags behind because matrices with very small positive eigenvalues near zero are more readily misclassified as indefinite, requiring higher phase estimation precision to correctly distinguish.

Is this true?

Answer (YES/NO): NO